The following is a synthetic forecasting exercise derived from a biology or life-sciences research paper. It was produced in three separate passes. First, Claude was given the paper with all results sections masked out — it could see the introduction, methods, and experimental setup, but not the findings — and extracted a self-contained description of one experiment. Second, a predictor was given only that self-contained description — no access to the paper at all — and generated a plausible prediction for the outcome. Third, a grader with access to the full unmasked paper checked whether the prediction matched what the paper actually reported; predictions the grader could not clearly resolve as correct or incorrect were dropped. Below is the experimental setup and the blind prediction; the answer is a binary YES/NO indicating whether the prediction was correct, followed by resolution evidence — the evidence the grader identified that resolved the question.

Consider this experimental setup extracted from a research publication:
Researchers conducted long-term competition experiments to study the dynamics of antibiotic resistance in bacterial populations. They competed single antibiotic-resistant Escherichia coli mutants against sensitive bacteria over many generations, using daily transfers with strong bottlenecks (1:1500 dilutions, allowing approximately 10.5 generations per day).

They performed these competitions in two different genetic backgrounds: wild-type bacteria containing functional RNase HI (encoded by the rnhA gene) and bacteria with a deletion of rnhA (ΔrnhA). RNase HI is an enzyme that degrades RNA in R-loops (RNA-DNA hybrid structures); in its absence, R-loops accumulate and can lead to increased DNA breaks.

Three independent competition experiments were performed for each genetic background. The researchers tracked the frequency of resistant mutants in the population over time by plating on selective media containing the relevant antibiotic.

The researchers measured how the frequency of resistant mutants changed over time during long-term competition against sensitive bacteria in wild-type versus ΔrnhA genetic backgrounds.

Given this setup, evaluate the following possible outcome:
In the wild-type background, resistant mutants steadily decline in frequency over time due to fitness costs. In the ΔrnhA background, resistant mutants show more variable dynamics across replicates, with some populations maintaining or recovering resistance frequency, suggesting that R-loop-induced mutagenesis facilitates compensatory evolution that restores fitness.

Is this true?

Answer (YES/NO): NO